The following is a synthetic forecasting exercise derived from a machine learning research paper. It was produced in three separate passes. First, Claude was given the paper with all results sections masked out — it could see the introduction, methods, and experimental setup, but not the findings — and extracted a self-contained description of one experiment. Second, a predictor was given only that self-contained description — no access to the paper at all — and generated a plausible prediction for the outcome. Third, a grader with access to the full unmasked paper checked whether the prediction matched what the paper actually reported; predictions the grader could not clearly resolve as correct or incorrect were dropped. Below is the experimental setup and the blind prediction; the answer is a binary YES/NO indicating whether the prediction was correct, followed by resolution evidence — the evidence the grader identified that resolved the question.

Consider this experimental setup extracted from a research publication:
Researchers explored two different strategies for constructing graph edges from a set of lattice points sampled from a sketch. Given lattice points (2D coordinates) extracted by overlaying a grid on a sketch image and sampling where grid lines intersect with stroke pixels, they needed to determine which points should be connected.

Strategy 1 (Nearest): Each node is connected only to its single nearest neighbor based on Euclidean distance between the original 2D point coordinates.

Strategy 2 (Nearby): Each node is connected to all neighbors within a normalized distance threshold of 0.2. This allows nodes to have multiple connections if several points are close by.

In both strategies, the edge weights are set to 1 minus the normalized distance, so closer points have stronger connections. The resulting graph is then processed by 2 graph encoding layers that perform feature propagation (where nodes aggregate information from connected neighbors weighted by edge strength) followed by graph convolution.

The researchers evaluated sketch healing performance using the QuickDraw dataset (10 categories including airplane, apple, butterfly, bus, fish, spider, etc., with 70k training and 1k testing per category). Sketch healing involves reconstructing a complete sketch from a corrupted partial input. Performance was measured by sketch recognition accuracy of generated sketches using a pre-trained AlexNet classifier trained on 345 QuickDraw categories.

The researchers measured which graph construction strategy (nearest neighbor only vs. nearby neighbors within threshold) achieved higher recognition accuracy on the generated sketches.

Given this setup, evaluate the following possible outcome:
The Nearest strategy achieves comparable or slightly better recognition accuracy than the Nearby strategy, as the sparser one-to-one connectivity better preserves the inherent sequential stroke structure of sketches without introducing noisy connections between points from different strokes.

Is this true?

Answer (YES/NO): NO